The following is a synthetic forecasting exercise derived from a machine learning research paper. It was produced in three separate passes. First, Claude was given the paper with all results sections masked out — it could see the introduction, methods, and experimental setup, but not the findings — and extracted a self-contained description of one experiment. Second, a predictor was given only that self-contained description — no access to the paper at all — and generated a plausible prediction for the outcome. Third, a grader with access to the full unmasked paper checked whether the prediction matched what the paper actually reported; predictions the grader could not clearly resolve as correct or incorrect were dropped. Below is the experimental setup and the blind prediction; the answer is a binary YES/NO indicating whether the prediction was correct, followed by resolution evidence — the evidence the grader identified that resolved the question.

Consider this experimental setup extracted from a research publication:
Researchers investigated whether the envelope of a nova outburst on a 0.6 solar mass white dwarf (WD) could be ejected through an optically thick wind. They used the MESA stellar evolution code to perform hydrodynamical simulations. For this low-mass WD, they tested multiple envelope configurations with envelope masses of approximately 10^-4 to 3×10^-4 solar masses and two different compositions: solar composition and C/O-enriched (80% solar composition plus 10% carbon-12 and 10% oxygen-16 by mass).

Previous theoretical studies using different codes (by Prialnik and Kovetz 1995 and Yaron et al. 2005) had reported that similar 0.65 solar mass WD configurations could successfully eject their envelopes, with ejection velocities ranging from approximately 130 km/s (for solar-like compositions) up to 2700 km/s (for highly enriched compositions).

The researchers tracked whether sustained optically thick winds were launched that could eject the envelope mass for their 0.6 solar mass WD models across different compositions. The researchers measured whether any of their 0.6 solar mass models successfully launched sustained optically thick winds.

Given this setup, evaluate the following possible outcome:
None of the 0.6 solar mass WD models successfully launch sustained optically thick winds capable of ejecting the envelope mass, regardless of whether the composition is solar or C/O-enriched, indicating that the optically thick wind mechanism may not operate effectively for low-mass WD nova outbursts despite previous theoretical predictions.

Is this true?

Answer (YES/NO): YES